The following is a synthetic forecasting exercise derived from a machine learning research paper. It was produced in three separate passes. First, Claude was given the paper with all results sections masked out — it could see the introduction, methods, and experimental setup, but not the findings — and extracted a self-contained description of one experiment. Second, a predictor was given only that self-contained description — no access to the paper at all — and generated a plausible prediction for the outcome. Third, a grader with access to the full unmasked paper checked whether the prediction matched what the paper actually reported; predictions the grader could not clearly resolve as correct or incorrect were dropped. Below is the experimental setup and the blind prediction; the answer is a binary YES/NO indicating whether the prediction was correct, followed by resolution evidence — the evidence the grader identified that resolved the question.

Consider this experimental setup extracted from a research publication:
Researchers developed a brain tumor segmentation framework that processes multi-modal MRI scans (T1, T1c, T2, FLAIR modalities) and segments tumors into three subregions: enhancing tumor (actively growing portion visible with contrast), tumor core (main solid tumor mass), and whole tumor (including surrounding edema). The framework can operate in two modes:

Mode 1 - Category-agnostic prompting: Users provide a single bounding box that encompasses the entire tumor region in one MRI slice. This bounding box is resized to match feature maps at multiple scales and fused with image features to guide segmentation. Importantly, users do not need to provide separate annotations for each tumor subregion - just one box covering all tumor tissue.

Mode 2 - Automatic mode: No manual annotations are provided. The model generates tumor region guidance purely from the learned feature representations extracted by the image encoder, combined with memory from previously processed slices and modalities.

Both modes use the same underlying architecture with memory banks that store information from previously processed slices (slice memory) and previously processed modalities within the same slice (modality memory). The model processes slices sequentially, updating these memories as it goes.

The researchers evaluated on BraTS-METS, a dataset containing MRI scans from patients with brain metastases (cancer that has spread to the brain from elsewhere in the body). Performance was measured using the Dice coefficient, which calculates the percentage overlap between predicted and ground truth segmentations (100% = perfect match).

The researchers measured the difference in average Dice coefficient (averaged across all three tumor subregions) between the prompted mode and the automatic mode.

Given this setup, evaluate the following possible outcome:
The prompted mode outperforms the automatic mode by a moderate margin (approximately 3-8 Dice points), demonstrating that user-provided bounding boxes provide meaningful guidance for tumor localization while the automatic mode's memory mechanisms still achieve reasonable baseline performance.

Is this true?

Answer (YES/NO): YES